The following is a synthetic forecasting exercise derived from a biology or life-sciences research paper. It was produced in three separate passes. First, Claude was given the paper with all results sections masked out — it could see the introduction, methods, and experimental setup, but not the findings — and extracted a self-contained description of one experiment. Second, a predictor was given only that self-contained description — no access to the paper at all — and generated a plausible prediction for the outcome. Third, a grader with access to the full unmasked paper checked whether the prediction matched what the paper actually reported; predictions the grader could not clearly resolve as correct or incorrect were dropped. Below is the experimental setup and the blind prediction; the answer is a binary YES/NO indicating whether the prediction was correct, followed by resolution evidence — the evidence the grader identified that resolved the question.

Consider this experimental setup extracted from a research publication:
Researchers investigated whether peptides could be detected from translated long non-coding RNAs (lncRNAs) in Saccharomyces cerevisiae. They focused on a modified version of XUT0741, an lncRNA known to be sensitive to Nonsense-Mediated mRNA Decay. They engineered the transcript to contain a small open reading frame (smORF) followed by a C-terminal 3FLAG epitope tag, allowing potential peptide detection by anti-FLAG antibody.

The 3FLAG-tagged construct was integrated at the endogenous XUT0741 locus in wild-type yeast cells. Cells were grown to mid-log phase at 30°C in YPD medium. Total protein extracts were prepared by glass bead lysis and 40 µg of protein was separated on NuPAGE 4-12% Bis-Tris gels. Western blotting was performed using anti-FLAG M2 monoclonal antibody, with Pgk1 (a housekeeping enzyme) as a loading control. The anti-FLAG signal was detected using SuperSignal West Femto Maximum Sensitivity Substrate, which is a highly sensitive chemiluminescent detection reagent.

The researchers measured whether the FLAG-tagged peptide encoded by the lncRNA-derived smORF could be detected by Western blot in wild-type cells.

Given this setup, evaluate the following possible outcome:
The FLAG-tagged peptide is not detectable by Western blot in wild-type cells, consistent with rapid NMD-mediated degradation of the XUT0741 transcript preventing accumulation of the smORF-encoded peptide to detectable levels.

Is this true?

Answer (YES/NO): NO